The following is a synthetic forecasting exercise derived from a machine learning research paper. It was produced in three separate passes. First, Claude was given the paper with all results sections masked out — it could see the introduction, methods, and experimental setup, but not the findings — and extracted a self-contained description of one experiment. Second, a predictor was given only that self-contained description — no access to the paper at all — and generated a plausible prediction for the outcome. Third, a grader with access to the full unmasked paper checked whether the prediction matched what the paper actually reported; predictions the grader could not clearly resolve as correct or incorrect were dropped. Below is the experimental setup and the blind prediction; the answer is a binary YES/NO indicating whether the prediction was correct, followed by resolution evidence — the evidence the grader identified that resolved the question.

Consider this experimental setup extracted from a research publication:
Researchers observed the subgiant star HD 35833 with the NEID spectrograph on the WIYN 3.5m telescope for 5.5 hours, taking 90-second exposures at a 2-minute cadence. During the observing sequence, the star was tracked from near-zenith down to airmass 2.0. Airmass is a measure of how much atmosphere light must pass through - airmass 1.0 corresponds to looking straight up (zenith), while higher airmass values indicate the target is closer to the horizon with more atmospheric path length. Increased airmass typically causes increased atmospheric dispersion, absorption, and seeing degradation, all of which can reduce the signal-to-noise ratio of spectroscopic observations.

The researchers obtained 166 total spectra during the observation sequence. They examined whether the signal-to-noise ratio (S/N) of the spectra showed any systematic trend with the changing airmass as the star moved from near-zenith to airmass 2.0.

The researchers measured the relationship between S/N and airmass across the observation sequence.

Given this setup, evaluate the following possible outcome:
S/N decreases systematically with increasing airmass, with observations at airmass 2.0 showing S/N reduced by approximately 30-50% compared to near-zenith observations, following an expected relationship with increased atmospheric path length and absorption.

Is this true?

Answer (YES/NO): NO